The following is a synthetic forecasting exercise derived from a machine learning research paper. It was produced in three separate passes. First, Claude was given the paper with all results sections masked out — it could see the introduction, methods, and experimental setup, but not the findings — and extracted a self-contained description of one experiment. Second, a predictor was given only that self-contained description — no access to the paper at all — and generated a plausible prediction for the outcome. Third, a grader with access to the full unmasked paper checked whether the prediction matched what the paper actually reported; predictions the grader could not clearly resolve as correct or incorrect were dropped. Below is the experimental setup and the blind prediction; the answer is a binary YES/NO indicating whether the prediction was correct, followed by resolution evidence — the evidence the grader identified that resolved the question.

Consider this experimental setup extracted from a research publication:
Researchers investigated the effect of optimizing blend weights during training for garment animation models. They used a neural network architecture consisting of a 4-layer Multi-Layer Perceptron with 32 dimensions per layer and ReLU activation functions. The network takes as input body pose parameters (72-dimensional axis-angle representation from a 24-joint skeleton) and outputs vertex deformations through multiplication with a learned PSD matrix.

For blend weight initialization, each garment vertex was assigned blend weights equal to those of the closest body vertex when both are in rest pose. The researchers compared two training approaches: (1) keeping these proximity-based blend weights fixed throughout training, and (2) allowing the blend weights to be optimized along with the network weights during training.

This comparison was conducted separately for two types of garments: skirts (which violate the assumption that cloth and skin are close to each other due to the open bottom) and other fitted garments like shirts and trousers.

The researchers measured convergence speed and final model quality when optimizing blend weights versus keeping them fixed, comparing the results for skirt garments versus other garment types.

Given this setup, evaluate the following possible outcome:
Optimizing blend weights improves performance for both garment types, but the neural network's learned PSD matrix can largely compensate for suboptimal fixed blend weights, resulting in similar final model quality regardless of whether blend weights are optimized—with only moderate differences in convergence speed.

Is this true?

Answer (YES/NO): NO